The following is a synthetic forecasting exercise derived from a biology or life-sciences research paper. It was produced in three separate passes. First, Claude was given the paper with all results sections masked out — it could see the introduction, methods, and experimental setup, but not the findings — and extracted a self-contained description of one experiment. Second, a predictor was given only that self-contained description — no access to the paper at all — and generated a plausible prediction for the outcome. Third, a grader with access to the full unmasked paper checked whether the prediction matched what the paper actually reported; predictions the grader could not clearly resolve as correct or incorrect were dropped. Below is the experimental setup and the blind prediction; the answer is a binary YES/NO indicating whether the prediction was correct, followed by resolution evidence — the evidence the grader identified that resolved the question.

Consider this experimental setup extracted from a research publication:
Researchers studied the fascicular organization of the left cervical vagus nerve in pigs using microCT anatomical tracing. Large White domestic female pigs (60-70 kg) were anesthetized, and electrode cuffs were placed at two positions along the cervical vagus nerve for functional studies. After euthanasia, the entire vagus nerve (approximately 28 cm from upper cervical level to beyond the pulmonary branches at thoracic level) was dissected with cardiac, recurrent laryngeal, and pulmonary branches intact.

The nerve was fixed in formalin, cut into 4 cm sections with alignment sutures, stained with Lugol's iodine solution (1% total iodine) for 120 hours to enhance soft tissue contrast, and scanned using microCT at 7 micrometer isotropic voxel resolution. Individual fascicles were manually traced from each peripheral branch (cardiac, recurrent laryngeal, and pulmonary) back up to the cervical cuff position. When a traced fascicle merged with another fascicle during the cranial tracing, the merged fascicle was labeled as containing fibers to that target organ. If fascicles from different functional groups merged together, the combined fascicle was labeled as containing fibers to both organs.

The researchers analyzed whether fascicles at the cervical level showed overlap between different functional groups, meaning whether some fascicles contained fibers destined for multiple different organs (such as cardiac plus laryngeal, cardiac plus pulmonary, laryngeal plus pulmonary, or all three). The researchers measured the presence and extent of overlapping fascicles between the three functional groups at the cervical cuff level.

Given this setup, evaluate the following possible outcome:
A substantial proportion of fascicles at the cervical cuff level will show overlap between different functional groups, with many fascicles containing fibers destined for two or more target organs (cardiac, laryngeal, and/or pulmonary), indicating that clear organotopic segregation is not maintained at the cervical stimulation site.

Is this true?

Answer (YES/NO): NO